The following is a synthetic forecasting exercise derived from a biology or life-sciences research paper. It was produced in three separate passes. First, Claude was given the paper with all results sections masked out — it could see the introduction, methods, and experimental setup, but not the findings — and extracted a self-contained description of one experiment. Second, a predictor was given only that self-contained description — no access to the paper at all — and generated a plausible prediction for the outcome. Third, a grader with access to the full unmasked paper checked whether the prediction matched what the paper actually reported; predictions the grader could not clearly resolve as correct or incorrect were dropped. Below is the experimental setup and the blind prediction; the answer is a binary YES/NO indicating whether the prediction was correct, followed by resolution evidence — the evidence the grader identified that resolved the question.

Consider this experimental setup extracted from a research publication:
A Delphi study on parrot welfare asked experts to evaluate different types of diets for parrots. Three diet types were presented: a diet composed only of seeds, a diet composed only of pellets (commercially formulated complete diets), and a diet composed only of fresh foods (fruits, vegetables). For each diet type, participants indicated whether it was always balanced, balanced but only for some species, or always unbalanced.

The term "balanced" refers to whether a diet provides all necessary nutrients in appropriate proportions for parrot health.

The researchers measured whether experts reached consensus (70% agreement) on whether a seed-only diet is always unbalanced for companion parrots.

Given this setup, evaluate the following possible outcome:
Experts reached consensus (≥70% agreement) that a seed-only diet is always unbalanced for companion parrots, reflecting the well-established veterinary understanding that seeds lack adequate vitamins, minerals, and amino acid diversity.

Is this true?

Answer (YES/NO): YES